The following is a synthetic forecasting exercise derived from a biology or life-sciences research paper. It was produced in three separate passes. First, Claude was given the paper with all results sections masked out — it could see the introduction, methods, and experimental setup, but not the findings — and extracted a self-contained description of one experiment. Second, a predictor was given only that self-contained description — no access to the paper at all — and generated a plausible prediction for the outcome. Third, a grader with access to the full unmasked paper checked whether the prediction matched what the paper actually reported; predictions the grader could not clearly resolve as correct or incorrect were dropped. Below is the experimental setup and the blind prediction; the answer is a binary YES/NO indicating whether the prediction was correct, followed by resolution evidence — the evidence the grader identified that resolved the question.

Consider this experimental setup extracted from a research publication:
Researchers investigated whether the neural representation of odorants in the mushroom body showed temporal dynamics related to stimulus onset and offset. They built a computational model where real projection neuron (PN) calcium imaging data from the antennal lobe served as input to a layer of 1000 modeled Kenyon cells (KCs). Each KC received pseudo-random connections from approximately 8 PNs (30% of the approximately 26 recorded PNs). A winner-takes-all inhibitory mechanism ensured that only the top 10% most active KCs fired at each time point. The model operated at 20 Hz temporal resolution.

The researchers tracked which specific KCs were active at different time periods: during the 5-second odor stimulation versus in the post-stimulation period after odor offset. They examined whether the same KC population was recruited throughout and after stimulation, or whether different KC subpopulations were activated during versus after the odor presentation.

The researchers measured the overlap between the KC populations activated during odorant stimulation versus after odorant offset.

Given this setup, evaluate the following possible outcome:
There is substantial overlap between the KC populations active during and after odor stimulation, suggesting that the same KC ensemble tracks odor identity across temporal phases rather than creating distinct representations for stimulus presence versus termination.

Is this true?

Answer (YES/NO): NO